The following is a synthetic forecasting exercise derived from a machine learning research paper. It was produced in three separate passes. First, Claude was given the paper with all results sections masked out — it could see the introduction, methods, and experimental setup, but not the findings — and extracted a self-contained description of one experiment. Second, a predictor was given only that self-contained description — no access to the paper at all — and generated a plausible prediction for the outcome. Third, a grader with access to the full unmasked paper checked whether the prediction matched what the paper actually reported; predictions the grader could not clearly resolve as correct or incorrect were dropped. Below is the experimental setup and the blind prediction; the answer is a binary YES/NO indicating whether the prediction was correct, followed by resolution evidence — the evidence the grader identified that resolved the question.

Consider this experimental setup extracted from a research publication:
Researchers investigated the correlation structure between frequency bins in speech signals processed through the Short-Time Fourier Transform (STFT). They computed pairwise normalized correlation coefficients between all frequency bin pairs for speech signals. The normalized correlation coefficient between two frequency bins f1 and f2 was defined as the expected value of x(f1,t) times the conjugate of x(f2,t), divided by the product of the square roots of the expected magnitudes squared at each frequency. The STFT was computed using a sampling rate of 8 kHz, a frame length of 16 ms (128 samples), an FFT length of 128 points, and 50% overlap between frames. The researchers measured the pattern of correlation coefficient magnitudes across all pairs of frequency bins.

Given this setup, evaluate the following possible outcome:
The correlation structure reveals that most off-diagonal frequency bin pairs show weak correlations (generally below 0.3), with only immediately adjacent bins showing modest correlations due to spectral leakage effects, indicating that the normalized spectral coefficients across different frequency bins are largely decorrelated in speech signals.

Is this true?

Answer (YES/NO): NO